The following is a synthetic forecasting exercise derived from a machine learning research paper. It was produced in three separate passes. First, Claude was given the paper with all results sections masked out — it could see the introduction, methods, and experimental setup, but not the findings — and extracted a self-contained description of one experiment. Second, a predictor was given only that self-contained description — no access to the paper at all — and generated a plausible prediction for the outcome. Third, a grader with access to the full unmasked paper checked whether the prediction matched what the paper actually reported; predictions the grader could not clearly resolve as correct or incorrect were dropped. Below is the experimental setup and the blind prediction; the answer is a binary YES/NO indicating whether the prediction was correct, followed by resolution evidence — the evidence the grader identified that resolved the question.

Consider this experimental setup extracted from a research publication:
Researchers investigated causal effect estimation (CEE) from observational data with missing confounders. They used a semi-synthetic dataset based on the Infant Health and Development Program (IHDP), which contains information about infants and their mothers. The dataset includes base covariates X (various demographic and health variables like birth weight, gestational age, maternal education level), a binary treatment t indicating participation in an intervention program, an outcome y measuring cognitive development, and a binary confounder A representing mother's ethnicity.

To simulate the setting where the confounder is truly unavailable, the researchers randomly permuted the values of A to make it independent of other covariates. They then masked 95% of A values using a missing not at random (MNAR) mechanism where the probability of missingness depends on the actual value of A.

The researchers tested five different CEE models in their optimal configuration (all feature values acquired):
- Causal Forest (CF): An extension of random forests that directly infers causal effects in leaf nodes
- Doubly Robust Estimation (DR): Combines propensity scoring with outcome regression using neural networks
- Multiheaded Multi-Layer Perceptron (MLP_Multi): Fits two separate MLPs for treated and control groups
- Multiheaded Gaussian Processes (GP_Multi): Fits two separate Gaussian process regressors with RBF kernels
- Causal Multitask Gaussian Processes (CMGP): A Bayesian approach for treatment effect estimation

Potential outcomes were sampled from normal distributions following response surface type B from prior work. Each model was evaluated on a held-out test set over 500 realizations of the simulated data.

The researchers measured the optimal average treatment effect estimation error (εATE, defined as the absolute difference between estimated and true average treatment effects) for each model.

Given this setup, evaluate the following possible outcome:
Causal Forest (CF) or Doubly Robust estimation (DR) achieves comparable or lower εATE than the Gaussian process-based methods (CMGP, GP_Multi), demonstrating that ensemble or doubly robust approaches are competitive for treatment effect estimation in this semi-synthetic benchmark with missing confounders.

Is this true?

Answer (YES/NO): NO